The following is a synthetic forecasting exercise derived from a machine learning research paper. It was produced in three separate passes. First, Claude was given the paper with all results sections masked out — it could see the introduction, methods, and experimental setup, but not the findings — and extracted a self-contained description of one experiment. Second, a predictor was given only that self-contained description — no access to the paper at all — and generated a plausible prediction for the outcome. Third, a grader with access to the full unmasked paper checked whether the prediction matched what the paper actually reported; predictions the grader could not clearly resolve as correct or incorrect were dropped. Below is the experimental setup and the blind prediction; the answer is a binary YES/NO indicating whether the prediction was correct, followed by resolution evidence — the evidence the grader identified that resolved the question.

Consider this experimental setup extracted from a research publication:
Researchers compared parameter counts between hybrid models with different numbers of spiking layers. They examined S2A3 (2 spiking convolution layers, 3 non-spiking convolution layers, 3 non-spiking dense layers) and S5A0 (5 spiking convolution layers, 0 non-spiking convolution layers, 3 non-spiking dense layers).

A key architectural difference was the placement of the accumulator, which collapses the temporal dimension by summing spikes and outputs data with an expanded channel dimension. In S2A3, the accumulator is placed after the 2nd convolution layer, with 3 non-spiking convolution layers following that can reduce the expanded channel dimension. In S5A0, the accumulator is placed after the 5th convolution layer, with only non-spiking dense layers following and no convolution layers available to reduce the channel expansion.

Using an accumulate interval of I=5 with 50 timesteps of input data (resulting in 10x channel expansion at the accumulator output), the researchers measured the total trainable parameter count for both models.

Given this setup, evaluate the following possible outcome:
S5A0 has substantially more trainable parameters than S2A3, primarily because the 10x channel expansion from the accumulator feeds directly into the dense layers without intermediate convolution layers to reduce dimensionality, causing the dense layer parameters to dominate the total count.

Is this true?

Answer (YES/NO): YES